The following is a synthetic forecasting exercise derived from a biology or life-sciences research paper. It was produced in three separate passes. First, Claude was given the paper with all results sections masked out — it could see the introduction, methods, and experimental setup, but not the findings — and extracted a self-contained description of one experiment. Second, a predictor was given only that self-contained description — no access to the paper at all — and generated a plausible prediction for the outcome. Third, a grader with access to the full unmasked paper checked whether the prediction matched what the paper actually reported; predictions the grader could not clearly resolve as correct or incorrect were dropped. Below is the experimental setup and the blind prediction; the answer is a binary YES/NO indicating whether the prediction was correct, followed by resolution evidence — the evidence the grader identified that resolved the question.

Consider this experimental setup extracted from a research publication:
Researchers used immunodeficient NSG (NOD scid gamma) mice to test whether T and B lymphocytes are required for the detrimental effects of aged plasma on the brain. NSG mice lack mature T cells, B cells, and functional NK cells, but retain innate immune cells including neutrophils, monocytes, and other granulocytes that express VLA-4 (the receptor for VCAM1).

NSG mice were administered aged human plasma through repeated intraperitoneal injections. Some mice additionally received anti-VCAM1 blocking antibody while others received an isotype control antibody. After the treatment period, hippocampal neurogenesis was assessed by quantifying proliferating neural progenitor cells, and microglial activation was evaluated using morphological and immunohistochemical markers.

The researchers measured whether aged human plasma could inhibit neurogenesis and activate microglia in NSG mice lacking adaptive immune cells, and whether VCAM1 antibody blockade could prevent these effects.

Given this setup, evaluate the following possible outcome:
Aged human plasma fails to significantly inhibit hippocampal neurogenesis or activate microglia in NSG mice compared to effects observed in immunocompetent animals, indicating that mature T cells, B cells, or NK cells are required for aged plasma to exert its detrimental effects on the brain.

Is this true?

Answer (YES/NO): NO